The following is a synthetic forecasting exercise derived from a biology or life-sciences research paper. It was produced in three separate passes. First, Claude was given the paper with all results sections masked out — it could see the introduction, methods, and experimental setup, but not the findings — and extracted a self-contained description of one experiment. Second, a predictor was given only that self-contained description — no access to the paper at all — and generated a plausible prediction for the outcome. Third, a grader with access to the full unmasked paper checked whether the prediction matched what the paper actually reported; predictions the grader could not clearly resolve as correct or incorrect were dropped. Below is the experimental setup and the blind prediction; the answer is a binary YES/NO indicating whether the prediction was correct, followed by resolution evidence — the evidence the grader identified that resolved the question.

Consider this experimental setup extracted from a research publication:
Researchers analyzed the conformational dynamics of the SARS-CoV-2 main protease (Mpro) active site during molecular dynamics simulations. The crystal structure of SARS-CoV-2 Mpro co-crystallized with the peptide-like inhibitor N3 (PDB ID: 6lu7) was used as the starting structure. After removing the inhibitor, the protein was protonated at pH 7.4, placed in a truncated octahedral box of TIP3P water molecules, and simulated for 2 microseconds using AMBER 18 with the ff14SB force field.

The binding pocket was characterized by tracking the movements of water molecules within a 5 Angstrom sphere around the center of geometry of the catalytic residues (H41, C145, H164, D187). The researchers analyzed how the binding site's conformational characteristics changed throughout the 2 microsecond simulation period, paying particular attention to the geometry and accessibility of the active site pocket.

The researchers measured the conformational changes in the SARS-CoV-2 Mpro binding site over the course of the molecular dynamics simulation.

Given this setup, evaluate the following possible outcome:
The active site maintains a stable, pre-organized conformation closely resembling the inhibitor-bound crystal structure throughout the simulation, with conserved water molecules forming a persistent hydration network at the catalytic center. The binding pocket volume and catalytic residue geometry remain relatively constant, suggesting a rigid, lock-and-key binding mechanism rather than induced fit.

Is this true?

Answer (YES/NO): NO